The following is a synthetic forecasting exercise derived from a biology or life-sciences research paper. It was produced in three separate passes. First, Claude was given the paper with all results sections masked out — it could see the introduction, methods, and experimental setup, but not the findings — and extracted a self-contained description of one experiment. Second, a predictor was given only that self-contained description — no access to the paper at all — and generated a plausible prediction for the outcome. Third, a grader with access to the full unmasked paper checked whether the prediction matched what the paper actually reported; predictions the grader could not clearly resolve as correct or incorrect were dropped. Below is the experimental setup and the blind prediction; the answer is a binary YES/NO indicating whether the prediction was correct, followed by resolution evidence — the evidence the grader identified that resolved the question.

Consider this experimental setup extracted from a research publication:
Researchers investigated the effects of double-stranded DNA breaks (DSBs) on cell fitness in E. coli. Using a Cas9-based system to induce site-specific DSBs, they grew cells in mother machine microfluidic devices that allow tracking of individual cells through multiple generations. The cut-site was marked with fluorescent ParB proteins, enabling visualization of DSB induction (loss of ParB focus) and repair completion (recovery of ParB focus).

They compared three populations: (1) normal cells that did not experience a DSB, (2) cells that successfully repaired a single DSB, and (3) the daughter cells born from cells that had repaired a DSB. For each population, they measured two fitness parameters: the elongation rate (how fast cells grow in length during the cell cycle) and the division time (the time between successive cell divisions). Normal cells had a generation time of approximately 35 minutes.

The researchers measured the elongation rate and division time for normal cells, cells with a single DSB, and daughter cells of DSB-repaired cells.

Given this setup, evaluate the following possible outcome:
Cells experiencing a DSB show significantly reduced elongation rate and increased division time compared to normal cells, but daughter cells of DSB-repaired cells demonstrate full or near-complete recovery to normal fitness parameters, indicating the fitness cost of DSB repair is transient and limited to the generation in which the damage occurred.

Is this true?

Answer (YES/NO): NO